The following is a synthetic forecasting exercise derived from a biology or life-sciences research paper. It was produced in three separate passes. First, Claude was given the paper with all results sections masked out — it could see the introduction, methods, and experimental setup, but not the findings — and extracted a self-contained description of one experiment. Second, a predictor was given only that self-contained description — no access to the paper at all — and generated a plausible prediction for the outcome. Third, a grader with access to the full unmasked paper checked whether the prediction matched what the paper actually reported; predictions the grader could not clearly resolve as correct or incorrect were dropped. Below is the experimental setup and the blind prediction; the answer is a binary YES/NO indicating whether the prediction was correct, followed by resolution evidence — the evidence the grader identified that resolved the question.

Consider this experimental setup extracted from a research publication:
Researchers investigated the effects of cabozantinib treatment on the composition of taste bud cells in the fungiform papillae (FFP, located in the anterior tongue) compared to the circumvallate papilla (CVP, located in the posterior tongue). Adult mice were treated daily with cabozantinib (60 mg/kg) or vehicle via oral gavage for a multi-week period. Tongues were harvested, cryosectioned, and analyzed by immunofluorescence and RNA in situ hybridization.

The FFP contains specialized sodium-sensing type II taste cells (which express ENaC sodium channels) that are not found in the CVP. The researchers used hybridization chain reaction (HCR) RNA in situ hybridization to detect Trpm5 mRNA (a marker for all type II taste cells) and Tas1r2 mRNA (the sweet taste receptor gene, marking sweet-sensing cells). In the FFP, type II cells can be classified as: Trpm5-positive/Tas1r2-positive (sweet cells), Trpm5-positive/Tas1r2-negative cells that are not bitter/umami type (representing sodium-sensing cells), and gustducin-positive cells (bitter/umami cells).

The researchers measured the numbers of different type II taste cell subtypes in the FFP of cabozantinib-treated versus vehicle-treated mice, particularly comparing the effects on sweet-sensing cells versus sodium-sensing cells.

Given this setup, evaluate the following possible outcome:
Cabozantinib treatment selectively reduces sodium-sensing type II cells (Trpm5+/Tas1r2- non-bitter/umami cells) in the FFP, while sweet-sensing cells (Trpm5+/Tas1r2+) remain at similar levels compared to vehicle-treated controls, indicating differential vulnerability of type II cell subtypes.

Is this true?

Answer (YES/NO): YES